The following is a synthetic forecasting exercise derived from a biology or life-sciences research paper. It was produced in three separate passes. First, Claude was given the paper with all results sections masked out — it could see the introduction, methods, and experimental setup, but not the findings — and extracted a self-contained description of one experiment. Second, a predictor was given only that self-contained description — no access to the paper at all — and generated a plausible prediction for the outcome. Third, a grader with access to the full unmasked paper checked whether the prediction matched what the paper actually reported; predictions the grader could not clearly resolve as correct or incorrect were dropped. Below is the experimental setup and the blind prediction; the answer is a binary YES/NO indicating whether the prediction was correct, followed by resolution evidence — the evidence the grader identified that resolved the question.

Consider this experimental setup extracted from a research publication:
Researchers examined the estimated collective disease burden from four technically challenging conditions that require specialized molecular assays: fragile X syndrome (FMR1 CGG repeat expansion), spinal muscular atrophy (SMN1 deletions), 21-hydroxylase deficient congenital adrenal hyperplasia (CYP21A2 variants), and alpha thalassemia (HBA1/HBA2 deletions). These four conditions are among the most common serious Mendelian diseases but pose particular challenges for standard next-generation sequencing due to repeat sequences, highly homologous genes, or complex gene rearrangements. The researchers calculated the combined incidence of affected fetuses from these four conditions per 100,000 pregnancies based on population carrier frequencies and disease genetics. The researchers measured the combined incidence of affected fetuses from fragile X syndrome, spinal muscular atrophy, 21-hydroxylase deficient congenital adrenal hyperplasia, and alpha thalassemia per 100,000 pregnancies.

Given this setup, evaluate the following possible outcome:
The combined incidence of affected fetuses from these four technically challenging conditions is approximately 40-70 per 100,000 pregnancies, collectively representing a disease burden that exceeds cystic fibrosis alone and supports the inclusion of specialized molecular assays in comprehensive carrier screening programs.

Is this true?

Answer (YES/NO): YES